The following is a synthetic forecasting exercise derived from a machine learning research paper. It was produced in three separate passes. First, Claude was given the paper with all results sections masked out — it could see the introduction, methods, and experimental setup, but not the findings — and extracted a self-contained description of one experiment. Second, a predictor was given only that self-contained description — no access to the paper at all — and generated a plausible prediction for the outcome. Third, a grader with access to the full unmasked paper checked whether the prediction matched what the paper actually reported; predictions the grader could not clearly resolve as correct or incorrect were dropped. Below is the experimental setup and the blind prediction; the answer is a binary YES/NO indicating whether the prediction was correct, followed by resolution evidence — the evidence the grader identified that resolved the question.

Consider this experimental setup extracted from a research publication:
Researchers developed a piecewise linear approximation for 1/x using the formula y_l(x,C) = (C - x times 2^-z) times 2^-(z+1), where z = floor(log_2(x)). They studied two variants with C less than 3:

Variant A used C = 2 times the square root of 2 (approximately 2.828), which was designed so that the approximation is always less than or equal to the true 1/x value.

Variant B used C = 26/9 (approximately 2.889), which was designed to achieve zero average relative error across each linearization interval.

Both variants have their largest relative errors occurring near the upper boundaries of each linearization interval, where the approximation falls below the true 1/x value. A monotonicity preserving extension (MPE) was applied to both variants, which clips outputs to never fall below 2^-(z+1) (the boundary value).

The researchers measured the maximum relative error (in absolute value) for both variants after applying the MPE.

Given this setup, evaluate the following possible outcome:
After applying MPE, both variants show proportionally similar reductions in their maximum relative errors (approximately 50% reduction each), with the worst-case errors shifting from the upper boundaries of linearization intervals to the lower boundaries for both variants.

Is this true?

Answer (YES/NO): NO